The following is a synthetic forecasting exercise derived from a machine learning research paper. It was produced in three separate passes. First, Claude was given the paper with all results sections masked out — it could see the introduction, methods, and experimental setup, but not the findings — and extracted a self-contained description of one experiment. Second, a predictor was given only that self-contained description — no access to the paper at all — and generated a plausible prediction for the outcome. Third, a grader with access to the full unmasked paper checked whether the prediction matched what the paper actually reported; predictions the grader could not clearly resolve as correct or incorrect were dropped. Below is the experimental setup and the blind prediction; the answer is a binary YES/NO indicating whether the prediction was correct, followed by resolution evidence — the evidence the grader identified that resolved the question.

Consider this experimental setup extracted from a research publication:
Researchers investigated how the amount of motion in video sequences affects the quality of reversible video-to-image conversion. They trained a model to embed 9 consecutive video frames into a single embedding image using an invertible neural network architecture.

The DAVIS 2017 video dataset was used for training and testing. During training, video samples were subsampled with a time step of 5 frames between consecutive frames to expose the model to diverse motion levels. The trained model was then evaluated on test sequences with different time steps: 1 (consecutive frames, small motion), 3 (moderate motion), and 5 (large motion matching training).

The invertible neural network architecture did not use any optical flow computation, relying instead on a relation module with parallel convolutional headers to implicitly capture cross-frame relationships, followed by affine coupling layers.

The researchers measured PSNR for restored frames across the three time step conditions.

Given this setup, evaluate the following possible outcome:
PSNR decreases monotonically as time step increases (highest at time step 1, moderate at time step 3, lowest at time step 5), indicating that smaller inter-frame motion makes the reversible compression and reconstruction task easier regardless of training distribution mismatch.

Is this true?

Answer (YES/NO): YES